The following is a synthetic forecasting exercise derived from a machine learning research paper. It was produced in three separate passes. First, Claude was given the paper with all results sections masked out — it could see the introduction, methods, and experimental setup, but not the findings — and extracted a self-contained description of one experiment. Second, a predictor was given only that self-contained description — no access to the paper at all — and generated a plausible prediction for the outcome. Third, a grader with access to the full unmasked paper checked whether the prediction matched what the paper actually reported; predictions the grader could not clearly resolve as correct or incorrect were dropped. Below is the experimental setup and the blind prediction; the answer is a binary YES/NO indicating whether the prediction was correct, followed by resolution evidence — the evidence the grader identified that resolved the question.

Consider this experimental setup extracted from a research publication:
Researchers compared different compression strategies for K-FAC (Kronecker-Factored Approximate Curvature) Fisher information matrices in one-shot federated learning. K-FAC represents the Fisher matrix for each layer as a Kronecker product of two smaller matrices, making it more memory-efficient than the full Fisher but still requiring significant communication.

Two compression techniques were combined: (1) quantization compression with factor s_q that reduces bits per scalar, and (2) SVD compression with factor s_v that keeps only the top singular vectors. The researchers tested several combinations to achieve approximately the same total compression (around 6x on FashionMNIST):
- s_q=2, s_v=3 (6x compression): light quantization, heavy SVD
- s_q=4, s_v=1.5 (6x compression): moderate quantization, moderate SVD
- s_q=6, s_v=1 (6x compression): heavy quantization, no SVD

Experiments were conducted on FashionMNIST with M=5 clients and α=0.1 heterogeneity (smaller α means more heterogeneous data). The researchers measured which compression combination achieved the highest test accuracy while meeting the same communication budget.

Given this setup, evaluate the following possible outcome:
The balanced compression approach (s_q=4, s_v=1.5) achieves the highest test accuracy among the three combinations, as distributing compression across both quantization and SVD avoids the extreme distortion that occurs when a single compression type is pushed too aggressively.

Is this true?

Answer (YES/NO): YES